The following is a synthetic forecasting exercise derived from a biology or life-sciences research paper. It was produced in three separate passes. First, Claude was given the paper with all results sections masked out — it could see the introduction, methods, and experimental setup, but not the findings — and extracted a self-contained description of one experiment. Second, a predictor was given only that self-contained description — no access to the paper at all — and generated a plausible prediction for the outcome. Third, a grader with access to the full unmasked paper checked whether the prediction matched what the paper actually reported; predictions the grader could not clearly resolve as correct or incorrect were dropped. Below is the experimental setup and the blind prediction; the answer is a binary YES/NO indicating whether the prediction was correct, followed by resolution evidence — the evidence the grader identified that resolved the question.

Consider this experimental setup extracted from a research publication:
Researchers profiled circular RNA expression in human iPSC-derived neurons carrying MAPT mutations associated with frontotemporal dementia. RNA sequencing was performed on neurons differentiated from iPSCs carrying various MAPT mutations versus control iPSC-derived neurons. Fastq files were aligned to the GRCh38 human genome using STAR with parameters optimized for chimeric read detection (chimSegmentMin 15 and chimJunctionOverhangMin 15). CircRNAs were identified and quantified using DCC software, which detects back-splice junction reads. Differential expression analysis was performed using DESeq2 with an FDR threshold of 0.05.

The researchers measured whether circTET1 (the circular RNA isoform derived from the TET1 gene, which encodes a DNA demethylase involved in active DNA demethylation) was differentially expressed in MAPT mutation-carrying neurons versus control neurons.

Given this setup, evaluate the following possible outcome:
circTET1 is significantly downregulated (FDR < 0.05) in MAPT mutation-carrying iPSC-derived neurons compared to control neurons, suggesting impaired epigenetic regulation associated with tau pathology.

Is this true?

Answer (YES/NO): NO